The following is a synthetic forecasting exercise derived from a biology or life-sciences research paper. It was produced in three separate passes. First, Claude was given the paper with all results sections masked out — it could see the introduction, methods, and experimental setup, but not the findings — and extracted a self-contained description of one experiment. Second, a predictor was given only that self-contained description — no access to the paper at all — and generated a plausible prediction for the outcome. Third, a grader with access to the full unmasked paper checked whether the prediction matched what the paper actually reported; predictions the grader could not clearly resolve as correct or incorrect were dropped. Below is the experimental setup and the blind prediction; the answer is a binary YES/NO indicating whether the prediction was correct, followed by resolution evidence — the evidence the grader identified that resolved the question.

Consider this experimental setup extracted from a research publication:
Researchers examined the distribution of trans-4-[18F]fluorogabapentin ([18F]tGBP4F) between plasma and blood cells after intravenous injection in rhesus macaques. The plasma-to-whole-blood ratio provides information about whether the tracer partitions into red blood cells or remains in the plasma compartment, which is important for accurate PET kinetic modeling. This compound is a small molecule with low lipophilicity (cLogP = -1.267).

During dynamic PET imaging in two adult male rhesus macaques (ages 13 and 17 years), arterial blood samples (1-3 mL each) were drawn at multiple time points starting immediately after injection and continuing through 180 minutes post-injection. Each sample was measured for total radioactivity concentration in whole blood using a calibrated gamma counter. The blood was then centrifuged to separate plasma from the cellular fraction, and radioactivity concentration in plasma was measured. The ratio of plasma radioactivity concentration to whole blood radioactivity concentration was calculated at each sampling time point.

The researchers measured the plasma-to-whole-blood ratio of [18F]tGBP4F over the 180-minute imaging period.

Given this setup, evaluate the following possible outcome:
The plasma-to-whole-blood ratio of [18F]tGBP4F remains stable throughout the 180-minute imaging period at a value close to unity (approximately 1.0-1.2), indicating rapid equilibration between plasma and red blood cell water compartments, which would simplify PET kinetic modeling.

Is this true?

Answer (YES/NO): YES